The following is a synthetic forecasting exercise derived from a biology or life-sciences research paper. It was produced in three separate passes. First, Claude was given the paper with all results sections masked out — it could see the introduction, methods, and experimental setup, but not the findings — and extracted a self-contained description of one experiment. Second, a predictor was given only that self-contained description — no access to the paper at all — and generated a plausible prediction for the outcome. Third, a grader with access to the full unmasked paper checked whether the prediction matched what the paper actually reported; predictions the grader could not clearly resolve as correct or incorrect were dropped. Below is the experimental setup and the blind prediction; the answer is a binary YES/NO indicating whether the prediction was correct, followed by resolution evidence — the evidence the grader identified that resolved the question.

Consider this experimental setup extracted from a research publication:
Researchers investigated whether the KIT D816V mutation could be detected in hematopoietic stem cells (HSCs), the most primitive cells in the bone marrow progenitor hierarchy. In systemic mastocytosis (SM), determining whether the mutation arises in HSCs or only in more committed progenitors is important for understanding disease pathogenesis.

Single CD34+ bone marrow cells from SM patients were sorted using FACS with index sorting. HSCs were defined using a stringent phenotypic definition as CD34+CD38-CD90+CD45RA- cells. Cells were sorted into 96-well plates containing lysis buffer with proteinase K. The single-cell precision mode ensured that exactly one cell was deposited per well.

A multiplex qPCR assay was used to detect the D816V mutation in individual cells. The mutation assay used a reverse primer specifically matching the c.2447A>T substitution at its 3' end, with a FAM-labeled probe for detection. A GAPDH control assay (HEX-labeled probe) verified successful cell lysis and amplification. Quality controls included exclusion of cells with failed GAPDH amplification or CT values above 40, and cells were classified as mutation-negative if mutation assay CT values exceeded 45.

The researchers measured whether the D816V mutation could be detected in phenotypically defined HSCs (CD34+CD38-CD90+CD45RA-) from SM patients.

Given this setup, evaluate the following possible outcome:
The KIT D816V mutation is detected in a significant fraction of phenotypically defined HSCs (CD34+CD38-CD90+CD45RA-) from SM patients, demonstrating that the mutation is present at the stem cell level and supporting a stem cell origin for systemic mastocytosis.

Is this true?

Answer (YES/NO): NO